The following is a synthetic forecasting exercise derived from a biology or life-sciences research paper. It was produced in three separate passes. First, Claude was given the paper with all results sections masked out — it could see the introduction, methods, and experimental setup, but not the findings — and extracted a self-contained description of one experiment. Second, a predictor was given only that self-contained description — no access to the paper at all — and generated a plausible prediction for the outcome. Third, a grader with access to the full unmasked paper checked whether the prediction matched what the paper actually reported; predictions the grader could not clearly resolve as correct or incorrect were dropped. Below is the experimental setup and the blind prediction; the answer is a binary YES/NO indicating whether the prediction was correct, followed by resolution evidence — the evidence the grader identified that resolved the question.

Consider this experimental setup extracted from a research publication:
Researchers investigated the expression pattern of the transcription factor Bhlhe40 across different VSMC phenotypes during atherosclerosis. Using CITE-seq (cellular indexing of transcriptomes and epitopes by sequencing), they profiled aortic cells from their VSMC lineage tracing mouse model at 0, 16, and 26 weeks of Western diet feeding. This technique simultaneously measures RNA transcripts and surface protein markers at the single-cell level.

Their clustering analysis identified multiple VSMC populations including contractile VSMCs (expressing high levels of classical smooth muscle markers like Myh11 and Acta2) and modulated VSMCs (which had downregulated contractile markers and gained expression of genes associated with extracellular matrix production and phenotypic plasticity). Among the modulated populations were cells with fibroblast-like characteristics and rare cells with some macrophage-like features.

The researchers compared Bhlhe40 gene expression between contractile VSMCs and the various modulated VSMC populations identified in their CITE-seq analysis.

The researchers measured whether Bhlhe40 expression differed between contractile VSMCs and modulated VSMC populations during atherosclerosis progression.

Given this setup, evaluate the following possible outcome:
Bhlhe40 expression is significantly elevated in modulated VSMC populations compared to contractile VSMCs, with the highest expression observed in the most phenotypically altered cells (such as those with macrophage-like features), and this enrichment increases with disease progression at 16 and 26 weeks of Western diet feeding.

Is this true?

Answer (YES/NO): NO